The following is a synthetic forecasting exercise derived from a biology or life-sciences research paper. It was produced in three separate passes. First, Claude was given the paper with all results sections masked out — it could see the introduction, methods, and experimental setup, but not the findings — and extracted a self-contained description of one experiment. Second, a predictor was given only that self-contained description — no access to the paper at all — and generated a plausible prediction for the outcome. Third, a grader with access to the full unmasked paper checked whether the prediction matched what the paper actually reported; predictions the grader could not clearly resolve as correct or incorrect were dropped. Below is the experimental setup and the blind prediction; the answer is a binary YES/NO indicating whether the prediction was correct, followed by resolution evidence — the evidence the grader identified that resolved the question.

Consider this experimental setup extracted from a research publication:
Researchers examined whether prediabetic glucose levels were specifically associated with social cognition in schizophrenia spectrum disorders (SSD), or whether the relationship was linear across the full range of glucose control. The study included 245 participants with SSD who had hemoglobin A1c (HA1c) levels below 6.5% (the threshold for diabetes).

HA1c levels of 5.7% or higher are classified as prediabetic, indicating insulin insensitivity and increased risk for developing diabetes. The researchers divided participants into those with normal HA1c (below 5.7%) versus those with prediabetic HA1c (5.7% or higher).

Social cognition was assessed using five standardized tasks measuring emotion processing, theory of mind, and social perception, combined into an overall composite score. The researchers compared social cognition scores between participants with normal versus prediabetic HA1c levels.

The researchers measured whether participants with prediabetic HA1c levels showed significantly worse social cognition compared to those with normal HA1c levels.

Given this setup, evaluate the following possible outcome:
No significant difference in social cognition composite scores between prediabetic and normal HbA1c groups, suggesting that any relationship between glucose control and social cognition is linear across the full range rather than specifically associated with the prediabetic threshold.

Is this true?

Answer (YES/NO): NO